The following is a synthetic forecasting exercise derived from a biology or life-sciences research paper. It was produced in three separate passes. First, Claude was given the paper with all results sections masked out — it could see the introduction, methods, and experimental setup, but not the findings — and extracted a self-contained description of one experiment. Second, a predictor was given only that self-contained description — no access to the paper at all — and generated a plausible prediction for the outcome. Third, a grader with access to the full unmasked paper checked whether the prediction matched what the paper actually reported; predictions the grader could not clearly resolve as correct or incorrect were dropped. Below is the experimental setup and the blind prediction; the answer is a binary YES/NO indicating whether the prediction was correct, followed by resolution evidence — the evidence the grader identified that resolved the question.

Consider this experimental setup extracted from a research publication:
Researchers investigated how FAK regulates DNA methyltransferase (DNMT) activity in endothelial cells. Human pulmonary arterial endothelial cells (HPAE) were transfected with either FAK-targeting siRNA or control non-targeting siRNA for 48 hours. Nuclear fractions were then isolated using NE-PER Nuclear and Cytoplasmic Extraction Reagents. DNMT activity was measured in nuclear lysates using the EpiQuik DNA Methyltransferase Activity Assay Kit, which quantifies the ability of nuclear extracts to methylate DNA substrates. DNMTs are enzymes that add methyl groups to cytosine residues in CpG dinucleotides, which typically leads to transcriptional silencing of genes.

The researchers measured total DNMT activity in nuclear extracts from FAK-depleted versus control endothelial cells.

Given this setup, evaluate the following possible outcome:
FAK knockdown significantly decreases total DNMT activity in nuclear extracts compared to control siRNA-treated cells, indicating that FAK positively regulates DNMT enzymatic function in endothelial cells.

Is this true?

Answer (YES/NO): NO